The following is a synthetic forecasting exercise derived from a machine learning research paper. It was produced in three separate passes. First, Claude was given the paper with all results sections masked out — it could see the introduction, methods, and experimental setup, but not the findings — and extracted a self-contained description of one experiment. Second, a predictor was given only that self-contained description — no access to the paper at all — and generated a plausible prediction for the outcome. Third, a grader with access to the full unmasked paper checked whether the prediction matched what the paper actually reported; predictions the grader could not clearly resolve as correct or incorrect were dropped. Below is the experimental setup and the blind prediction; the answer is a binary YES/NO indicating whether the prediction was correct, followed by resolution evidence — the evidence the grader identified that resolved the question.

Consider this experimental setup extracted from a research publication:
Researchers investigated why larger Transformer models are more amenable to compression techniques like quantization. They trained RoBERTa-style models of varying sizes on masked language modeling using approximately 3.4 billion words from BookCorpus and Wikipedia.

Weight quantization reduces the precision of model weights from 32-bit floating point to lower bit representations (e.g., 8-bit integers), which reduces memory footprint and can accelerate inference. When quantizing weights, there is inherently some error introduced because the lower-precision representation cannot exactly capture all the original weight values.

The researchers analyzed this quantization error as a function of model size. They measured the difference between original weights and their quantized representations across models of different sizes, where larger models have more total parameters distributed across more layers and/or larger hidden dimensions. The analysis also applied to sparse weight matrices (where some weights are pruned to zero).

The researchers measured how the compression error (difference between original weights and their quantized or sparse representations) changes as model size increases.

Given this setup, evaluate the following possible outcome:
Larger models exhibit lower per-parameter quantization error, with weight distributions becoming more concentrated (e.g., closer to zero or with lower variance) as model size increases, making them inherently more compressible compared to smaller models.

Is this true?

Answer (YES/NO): NO